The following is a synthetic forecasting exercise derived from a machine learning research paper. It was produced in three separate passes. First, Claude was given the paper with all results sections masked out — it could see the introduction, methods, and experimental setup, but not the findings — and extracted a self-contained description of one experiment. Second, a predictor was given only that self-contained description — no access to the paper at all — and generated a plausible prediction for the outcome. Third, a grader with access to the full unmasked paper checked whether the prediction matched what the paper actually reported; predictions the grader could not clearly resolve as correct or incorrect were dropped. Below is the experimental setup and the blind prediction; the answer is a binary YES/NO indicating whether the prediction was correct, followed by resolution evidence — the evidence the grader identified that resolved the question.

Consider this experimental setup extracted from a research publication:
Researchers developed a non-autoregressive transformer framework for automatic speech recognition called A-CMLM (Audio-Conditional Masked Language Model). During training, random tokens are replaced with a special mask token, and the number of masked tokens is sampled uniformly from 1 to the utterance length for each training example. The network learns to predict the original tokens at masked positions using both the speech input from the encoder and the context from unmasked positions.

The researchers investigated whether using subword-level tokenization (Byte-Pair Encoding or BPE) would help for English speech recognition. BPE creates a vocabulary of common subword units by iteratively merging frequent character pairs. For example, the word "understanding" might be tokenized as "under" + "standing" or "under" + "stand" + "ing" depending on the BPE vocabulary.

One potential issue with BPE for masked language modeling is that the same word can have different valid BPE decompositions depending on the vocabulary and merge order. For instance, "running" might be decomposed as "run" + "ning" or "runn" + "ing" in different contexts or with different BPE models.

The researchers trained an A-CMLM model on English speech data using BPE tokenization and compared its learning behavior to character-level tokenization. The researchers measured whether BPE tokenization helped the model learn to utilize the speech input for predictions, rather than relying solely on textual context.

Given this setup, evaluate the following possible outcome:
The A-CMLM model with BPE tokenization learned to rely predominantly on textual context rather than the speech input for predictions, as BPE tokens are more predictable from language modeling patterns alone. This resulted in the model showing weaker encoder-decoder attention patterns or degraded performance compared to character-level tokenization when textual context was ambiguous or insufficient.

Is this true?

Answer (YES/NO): NO